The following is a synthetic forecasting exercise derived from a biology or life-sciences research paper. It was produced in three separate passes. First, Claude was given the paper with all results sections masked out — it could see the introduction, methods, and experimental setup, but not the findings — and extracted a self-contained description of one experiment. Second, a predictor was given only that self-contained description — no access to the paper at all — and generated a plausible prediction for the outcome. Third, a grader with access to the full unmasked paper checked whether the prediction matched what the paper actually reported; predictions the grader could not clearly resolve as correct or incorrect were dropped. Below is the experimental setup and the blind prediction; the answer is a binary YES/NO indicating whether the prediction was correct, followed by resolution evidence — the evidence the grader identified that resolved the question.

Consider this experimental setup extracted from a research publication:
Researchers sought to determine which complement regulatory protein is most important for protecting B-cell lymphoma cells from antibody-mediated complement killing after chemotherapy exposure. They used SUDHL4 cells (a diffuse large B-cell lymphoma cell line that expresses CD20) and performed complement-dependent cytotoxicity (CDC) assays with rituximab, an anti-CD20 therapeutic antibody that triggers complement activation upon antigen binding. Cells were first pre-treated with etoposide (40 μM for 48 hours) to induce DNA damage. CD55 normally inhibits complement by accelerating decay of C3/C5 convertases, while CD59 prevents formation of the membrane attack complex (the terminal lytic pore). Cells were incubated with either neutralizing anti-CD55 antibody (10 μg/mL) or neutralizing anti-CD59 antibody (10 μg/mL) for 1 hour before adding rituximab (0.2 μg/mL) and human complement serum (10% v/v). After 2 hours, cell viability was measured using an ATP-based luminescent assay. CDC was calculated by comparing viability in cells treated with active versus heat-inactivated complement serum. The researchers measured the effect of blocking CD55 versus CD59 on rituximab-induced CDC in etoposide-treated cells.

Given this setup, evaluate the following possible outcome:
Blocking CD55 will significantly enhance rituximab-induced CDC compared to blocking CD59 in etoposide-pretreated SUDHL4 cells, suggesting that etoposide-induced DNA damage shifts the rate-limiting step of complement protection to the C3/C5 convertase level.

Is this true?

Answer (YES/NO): NO